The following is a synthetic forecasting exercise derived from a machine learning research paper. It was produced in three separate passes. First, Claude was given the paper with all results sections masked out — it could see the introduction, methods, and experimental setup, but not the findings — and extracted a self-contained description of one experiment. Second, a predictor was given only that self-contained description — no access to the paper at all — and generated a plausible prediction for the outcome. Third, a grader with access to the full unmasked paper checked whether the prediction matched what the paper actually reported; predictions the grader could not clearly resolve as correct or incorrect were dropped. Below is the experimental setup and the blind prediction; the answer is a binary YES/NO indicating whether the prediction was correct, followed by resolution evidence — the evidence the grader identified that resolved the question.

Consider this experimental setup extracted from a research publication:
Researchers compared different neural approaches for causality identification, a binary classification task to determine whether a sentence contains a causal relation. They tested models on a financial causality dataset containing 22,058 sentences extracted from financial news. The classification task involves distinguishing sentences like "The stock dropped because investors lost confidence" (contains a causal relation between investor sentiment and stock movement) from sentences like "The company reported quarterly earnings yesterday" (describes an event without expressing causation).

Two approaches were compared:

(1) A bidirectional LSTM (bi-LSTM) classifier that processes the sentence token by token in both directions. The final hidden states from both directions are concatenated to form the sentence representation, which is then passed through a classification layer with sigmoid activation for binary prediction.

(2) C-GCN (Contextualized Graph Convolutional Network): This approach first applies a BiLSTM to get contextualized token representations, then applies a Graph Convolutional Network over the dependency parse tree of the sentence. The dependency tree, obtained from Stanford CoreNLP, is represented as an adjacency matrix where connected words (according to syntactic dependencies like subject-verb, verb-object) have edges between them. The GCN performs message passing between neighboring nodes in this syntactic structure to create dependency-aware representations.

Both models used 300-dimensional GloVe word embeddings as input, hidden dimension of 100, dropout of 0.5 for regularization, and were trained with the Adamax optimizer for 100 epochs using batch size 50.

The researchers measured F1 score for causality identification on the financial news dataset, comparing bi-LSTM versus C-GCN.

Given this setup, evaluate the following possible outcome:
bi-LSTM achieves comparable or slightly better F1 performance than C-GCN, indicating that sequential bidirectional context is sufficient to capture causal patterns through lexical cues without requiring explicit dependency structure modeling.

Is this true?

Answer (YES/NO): YES